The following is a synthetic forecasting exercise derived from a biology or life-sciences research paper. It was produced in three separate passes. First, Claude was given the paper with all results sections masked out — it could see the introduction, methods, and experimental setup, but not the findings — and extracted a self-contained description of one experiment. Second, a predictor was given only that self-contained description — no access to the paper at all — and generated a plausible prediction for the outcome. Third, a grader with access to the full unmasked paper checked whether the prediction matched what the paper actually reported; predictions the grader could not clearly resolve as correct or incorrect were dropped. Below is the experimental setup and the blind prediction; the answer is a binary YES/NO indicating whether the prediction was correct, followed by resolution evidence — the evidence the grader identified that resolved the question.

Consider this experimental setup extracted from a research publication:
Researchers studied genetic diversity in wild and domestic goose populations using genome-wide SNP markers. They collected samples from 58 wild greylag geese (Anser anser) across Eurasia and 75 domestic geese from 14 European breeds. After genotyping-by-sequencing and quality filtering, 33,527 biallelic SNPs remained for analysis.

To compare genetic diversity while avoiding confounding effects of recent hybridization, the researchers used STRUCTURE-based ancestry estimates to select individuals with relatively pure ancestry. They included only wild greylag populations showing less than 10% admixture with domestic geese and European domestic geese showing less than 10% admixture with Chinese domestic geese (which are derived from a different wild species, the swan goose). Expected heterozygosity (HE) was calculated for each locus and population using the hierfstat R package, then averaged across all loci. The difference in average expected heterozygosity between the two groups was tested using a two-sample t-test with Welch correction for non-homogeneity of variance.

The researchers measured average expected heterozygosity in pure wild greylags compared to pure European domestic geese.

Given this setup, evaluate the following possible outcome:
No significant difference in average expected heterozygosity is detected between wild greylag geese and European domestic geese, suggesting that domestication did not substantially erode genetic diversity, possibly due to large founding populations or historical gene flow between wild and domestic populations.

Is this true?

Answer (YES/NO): NO